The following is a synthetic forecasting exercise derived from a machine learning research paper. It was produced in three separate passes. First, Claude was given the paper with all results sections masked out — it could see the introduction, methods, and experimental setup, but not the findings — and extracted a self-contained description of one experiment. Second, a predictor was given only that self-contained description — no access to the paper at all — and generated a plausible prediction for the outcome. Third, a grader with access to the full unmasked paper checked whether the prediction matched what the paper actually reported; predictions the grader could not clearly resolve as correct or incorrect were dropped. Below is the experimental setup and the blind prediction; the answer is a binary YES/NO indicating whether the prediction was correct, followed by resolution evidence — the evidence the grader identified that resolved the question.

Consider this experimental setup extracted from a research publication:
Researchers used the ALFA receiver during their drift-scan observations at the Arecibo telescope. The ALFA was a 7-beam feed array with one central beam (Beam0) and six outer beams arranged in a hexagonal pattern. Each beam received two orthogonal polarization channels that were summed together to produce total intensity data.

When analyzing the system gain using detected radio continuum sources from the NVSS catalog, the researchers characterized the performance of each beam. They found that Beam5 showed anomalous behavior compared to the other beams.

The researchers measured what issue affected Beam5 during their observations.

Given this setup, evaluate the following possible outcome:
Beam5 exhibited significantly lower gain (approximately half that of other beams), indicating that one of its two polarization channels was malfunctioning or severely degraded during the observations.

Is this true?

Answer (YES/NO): NO